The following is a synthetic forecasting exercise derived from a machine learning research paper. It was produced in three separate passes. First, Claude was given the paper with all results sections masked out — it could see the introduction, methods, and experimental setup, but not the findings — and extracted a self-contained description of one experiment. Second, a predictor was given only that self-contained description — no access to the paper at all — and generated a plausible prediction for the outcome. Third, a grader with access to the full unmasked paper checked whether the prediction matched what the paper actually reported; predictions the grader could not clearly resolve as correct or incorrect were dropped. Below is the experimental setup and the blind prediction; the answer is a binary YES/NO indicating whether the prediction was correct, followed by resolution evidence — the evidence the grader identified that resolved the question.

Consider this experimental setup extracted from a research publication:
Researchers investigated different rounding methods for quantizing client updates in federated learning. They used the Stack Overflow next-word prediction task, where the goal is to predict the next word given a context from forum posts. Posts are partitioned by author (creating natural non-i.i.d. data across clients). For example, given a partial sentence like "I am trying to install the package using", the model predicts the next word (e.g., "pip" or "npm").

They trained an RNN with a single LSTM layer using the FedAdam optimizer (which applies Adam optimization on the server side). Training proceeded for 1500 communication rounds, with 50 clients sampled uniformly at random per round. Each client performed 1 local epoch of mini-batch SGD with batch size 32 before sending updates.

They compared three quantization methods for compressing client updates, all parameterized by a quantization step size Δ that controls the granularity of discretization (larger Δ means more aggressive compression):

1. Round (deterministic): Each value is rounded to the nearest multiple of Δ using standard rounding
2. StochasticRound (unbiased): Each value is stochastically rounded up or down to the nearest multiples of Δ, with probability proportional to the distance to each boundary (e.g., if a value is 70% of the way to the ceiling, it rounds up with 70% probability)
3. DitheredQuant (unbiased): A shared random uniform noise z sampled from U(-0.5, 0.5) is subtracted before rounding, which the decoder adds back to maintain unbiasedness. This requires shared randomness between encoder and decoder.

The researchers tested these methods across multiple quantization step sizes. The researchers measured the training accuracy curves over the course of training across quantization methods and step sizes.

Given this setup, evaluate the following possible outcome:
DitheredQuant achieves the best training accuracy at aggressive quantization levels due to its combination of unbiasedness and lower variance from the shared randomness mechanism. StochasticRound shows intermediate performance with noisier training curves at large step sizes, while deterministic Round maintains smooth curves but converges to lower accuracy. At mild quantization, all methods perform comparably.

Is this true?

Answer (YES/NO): NO